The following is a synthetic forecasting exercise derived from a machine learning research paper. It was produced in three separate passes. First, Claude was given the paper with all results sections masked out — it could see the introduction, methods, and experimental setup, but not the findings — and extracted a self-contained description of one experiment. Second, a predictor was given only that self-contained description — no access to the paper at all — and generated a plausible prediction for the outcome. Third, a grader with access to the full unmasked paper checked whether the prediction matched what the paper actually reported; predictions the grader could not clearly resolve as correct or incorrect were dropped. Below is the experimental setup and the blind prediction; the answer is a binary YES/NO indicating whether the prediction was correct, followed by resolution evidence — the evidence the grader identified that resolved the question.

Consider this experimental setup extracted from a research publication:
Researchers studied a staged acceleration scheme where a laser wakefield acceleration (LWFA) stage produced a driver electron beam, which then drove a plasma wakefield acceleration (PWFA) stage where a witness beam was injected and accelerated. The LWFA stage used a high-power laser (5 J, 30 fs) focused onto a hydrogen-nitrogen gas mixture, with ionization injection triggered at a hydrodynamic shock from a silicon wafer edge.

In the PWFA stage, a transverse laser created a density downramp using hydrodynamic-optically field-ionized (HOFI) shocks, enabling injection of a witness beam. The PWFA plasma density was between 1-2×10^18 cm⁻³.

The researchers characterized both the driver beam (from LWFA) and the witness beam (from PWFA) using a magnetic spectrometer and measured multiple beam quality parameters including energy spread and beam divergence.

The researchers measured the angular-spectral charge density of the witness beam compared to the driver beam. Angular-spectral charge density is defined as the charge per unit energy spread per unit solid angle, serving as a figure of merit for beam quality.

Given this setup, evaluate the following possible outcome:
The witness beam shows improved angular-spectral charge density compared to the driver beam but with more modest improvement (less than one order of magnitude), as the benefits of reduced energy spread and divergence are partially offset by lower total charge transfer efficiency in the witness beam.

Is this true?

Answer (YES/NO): YES